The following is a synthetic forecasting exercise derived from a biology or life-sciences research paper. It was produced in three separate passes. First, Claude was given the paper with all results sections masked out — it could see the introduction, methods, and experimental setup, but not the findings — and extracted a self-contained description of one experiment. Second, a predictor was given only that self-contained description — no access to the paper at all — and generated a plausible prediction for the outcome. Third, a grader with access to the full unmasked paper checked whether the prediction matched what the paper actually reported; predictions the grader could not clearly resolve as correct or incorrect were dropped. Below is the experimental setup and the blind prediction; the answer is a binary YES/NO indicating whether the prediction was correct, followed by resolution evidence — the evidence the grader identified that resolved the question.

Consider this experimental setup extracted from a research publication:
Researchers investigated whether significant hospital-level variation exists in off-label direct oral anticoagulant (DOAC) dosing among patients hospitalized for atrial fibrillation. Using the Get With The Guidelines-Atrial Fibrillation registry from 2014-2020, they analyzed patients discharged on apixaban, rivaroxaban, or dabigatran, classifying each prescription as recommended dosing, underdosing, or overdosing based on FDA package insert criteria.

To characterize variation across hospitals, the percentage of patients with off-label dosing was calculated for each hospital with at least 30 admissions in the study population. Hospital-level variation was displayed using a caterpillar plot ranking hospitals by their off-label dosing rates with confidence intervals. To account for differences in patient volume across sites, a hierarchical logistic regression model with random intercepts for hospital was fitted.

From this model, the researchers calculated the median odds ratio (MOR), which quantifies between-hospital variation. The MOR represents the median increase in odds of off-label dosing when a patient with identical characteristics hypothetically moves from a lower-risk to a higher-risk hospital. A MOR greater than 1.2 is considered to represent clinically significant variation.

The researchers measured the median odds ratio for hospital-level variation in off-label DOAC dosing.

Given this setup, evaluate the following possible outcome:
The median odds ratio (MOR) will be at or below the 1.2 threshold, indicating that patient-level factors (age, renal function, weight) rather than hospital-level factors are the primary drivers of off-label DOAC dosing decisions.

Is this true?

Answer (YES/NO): NO